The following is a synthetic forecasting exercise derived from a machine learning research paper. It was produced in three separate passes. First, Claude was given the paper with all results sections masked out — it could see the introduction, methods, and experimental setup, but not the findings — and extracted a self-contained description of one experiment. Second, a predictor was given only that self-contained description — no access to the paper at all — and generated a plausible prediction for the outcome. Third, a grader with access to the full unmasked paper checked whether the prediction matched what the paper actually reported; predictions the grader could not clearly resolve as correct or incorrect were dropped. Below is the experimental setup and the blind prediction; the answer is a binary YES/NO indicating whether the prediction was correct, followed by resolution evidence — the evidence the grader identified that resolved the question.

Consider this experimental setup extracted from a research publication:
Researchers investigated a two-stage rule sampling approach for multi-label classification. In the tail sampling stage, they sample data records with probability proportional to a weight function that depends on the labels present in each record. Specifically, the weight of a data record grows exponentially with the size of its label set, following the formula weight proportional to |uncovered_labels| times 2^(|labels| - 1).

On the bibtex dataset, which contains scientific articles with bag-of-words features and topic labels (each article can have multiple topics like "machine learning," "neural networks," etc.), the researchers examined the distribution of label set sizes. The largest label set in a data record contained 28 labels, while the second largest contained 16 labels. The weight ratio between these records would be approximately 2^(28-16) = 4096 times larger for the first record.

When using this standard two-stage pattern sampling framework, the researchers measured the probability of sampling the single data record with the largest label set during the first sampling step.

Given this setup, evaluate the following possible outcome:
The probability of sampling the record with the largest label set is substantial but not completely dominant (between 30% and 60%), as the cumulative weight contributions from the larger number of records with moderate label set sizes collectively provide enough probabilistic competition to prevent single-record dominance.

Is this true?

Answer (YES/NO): NO